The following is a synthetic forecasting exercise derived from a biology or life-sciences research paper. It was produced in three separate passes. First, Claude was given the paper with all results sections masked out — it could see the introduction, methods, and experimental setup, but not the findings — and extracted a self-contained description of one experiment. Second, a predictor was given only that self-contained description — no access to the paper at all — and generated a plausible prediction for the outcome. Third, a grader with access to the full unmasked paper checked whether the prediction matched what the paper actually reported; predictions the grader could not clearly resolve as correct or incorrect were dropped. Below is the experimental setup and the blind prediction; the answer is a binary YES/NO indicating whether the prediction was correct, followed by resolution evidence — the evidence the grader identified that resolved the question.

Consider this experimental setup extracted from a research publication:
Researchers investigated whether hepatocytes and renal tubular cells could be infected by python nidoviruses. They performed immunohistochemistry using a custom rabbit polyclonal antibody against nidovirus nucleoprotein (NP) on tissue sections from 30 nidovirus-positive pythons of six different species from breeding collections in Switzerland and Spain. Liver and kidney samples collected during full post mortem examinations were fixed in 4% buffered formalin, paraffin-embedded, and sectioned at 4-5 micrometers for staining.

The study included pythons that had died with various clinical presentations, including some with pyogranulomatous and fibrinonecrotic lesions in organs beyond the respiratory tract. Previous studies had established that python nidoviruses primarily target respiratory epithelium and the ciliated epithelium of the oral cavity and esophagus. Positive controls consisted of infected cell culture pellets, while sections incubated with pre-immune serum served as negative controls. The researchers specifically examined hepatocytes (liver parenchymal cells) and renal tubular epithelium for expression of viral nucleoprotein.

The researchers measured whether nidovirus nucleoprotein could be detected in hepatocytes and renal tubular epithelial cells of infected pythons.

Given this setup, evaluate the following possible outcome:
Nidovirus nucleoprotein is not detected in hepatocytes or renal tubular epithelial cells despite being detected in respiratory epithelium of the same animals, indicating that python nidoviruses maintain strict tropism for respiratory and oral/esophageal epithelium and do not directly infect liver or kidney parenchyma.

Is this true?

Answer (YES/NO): NO